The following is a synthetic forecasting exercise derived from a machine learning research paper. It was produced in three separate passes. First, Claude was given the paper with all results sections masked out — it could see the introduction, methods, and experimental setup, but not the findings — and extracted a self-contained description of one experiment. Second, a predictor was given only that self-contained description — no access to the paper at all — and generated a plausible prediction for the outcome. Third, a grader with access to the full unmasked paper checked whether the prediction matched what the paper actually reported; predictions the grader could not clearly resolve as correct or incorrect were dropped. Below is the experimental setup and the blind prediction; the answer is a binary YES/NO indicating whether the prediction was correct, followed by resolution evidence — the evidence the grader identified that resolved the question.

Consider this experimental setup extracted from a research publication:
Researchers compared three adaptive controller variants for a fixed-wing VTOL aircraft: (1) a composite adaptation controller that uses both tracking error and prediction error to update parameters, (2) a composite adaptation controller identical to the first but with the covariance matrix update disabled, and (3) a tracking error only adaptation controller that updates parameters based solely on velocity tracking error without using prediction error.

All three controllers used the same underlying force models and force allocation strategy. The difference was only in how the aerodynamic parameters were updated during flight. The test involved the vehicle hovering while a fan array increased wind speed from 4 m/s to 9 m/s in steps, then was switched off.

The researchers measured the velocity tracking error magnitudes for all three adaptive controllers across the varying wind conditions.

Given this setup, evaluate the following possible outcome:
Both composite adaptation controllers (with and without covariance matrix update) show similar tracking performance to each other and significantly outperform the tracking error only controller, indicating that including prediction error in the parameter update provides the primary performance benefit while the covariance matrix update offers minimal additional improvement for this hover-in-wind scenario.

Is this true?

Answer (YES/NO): NO